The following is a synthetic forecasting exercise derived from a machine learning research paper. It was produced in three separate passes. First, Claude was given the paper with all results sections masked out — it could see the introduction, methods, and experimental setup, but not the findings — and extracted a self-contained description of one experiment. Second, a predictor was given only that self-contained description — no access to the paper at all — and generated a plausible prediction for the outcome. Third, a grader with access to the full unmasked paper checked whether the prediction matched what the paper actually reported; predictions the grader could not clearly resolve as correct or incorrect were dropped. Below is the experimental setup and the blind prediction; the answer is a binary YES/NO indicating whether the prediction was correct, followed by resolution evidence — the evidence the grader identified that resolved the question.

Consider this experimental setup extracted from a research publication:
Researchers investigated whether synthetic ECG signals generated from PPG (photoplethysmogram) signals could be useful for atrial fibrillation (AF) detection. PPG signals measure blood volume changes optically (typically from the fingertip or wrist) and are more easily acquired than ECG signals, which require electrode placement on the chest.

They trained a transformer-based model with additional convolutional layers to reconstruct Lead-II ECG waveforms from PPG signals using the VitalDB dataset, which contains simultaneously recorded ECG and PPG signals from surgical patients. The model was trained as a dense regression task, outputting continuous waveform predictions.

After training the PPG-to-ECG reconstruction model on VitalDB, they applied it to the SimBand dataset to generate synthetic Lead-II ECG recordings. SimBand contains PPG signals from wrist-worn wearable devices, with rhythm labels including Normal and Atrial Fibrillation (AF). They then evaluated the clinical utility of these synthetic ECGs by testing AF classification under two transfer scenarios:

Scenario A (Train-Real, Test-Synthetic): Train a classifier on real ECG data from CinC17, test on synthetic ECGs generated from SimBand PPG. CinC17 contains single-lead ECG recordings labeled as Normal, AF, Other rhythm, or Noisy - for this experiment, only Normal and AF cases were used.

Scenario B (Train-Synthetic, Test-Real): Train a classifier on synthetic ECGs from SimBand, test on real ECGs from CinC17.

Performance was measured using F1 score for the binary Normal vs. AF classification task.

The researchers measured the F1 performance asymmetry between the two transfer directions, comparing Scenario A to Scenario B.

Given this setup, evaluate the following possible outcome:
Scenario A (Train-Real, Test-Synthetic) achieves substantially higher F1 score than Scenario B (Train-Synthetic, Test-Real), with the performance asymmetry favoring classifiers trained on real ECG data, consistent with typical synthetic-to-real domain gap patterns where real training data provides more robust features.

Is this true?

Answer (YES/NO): YES